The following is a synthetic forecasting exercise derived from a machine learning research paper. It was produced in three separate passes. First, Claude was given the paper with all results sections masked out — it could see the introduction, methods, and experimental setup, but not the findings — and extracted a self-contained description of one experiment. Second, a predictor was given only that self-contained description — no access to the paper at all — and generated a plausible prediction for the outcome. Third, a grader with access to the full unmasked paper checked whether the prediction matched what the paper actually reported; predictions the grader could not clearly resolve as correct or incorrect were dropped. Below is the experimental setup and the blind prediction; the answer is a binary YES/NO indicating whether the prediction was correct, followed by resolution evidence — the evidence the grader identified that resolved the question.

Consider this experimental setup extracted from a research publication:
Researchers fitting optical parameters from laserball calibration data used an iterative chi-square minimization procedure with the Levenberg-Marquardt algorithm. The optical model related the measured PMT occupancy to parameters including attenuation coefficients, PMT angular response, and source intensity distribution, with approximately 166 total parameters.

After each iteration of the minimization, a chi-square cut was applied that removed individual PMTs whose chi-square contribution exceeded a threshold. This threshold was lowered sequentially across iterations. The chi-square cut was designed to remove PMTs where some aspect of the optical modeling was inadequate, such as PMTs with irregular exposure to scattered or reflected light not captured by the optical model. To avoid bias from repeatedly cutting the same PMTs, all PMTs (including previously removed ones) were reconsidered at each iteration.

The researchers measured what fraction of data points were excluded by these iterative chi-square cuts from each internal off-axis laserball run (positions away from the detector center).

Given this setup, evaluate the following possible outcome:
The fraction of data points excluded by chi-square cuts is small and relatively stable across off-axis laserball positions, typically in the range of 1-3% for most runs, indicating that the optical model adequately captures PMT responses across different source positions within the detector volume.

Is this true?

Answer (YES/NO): NO